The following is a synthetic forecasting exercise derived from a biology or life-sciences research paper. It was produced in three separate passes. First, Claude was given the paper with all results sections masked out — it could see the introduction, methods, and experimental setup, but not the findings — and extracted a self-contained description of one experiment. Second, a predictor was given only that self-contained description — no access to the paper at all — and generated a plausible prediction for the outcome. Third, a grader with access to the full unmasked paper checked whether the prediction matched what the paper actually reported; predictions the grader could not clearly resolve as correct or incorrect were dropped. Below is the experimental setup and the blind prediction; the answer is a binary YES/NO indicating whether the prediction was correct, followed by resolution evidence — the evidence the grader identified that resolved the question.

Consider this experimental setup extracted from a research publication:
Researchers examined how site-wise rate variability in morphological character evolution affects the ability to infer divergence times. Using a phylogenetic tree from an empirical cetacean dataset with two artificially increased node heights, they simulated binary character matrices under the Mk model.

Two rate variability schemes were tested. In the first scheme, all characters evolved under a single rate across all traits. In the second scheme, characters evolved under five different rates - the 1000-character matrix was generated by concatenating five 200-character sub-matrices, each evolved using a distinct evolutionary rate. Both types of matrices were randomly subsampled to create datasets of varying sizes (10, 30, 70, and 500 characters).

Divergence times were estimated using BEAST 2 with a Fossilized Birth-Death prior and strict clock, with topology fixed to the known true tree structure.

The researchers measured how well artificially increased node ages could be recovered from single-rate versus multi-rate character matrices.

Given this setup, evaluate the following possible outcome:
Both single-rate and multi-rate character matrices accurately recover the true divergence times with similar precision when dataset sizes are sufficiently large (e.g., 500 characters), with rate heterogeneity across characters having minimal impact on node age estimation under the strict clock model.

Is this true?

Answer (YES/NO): NO